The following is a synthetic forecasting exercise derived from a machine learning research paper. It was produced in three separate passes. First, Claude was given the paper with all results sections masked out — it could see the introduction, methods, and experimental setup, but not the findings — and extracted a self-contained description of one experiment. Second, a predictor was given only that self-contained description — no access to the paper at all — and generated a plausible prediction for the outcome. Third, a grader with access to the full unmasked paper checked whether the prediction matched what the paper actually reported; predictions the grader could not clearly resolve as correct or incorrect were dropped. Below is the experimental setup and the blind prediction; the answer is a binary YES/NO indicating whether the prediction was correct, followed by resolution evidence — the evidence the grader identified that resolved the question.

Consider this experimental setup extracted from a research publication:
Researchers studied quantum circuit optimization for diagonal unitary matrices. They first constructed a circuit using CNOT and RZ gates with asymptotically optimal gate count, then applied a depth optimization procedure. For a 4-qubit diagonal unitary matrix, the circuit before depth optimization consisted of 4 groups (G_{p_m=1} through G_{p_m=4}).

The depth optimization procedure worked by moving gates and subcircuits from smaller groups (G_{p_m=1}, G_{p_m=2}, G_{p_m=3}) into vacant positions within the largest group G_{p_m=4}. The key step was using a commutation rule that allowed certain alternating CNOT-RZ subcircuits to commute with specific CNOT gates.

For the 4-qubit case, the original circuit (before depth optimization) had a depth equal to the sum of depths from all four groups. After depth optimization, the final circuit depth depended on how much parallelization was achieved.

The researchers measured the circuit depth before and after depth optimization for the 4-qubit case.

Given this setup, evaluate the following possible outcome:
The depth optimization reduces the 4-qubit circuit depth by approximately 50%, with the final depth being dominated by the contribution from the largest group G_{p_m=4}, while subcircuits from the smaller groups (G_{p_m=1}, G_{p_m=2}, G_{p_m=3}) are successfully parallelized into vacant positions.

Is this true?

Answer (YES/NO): NO